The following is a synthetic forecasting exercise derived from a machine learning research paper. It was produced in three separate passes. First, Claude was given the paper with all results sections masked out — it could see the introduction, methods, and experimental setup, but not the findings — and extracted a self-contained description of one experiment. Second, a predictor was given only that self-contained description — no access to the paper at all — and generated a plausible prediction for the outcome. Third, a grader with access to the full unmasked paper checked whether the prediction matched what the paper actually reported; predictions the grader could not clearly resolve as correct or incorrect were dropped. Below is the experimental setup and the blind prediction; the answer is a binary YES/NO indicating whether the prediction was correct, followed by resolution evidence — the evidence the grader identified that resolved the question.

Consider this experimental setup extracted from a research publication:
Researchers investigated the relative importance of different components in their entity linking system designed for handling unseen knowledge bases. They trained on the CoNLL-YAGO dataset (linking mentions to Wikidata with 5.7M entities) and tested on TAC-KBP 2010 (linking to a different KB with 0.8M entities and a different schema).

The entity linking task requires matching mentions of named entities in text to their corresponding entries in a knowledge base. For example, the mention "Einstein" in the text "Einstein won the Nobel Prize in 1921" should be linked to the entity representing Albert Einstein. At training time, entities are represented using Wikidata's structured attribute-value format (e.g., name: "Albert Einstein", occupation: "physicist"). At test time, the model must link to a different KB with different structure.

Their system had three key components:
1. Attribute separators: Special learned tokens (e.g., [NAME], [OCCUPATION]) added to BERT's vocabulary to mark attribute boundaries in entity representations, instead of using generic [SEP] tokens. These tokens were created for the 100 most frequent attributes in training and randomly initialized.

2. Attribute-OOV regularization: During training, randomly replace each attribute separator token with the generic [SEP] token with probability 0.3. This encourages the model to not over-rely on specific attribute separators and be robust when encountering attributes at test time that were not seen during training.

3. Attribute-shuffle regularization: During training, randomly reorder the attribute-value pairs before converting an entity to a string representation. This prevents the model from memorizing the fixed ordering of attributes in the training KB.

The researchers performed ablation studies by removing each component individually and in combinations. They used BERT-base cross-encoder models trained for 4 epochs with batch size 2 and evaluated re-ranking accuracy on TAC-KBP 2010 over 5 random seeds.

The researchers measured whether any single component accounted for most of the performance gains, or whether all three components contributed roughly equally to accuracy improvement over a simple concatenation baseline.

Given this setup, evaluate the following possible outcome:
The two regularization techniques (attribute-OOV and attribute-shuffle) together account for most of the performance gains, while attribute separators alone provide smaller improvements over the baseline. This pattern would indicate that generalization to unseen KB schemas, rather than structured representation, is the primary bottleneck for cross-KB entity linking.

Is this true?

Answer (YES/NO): NO